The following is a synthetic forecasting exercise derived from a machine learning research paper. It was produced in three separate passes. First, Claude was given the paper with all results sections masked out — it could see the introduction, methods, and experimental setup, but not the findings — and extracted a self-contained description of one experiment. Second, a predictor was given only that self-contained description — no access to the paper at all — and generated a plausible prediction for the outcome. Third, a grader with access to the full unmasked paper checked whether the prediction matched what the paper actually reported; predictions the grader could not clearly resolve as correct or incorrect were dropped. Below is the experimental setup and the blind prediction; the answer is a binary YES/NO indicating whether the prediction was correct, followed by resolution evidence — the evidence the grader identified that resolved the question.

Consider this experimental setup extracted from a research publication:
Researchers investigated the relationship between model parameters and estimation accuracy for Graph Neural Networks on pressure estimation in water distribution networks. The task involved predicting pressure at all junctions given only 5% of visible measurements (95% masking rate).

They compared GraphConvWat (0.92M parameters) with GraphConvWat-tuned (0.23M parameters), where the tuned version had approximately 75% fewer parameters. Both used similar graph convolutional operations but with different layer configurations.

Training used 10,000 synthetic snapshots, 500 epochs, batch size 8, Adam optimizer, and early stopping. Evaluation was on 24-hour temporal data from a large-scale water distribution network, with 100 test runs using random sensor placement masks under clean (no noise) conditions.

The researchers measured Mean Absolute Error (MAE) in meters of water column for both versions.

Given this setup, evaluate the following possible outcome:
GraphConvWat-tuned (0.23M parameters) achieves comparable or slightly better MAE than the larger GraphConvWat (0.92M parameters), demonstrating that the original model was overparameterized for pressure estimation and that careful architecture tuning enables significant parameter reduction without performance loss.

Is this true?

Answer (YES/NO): NO